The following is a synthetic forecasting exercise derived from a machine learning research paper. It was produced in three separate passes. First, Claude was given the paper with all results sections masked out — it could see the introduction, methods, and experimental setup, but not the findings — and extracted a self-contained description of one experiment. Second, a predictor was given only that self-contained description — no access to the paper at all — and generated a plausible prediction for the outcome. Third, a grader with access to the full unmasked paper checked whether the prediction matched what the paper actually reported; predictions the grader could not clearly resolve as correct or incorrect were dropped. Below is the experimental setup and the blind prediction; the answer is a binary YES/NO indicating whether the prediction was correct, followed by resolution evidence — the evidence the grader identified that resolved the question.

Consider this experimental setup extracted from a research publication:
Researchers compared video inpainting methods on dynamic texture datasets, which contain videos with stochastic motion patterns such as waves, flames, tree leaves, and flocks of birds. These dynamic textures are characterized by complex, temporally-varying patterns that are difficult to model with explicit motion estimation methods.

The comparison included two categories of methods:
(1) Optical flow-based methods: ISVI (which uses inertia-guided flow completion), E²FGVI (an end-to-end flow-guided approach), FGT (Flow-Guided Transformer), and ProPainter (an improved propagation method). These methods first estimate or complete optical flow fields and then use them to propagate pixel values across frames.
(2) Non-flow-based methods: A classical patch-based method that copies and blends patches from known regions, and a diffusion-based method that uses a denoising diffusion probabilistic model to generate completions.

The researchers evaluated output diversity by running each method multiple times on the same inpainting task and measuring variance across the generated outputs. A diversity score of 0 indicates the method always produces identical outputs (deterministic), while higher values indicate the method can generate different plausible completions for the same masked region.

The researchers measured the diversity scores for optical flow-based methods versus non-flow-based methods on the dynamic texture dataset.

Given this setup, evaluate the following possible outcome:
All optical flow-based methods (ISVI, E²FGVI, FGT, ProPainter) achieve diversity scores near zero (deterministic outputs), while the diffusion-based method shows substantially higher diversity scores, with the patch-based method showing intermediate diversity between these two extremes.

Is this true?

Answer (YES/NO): NO